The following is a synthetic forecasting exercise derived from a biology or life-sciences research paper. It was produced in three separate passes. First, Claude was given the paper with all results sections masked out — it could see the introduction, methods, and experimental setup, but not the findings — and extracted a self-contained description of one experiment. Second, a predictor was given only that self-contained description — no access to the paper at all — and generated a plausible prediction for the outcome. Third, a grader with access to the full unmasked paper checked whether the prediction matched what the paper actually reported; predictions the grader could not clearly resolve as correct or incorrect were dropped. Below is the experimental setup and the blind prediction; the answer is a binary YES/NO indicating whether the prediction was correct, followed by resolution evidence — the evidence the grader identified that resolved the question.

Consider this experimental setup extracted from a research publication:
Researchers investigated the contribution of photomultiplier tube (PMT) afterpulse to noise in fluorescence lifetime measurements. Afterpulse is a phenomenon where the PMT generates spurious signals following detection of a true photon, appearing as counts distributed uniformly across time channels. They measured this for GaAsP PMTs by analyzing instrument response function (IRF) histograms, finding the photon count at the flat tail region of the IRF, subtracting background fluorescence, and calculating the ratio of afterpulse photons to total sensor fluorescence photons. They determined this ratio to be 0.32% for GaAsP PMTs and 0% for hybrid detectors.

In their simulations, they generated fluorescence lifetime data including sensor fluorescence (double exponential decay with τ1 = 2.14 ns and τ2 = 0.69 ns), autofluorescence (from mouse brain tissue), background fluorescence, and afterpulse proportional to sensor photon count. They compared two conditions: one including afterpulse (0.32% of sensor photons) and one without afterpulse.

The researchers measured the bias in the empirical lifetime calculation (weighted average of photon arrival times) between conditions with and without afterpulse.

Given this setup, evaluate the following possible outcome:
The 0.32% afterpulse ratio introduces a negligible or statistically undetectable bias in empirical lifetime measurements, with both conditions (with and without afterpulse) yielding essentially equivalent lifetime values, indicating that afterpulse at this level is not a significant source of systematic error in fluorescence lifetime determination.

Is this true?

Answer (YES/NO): NO